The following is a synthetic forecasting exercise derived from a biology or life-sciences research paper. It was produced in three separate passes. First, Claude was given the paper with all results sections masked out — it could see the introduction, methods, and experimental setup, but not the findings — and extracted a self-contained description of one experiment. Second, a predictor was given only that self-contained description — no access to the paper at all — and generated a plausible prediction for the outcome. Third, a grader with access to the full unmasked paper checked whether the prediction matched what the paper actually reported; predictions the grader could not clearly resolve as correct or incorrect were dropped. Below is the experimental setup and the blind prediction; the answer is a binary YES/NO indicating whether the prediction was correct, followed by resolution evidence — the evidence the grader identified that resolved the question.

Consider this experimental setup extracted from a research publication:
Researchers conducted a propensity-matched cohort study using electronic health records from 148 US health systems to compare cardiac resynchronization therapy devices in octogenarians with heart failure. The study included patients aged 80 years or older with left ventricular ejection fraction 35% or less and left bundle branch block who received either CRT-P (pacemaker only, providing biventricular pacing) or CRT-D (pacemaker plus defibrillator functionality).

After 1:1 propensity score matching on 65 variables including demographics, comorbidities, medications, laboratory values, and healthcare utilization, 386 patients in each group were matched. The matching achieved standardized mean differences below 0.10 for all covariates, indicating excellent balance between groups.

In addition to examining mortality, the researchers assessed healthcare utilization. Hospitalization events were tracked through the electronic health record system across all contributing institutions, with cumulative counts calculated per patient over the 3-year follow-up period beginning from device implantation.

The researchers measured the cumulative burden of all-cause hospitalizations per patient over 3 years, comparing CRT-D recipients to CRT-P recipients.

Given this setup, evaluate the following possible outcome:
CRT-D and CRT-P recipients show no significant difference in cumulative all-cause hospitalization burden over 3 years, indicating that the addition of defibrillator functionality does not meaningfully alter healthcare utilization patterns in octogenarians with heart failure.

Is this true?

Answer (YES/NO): NO